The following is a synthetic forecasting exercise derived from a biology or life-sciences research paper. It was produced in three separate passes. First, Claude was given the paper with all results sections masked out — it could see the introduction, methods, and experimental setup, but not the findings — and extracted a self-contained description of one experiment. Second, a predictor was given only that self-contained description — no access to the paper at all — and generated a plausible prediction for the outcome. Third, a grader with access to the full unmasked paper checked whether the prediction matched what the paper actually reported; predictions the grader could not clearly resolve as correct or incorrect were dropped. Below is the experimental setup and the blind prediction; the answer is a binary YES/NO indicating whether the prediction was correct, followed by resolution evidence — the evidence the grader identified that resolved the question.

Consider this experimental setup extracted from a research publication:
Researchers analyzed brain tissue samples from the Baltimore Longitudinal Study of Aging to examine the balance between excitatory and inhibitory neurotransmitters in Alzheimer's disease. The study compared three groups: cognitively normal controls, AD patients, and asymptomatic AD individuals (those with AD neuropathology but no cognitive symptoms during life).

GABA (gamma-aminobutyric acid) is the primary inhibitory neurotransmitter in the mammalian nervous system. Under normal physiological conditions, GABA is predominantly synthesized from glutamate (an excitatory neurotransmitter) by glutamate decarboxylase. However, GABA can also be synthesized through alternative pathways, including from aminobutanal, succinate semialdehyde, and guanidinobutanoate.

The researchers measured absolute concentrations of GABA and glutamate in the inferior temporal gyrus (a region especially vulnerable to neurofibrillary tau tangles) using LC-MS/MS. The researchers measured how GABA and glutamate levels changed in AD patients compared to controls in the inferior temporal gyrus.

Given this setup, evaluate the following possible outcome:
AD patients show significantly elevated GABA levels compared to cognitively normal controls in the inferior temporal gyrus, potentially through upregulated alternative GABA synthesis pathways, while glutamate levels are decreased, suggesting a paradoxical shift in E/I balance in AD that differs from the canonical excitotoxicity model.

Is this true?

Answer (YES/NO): YES